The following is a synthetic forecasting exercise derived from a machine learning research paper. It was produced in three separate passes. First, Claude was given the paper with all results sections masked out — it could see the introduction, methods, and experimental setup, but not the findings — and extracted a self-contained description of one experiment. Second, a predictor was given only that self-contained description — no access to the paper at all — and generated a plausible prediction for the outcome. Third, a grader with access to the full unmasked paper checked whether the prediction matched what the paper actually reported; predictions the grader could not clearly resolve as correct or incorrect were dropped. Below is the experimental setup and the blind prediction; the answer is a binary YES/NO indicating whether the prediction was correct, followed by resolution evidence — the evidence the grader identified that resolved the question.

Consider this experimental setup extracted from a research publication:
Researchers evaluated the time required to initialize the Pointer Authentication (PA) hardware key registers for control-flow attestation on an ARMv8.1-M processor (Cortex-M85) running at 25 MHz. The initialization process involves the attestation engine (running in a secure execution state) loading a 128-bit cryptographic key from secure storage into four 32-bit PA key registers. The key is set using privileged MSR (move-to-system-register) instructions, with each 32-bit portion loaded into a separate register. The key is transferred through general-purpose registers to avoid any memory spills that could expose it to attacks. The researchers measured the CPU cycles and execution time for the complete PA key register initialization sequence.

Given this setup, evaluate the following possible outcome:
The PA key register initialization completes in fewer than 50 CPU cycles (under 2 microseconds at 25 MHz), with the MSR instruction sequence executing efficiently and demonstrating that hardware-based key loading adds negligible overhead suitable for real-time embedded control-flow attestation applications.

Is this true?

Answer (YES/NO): NO